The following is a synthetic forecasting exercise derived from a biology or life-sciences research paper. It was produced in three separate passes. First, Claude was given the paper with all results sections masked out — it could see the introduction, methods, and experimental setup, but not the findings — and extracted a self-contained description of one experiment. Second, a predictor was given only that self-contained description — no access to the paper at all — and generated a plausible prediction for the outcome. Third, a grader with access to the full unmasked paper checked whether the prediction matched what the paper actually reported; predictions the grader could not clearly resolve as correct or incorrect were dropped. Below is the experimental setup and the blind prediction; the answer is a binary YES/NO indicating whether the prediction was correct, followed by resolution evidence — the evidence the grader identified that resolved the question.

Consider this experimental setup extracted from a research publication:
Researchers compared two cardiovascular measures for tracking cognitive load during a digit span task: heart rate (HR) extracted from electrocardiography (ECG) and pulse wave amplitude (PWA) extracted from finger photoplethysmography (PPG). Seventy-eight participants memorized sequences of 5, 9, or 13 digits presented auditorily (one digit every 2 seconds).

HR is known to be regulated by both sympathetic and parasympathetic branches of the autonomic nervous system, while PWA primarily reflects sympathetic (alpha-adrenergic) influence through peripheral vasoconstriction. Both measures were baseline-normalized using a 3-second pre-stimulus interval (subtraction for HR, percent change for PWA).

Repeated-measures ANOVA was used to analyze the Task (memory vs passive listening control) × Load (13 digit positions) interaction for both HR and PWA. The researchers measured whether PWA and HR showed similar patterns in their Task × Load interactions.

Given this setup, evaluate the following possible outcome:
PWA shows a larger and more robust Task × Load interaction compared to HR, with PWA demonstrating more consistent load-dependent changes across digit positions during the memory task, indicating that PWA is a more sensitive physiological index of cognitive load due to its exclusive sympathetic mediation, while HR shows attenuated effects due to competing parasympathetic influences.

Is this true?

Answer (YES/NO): YES